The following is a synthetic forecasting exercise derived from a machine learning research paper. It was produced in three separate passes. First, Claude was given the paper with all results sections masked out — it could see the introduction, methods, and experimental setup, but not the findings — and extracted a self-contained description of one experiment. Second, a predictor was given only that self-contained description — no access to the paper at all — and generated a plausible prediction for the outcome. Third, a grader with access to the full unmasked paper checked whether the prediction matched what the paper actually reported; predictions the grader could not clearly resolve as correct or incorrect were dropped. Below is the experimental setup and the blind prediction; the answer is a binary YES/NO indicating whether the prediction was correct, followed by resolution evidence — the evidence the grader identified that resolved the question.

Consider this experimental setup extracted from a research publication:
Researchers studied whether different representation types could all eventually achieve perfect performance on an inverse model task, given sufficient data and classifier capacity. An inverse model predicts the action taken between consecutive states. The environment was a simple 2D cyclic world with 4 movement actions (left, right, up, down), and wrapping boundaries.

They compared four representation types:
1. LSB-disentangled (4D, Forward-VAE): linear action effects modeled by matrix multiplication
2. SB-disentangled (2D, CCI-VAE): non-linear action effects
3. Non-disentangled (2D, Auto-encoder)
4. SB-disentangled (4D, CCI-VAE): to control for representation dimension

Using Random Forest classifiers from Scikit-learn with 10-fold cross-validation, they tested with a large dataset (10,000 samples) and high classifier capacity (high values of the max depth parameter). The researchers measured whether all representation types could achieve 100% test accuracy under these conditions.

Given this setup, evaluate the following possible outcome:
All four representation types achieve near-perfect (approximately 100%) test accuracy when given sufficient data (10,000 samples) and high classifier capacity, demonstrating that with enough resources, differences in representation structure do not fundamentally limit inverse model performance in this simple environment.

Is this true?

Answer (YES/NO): YES